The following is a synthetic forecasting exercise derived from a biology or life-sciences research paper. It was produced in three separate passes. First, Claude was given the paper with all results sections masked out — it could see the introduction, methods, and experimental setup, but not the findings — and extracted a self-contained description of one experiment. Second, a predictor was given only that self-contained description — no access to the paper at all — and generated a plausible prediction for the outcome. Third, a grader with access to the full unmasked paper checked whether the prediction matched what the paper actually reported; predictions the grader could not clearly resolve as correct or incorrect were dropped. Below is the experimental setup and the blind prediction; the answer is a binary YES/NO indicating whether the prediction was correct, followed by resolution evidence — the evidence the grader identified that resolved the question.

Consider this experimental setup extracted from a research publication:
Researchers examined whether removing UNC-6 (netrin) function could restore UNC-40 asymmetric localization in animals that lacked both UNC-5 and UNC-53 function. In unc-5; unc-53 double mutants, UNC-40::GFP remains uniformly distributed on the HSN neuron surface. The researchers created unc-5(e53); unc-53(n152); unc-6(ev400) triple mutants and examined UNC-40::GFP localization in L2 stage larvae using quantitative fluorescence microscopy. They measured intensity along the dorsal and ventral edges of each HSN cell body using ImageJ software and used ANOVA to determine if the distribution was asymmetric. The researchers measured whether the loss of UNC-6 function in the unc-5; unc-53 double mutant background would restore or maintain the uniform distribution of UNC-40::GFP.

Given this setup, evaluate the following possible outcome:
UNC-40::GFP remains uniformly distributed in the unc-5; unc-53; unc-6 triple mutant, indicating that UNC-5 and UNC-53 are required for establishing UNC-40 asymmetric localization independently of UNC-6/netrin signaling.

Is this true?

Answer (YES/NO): NO